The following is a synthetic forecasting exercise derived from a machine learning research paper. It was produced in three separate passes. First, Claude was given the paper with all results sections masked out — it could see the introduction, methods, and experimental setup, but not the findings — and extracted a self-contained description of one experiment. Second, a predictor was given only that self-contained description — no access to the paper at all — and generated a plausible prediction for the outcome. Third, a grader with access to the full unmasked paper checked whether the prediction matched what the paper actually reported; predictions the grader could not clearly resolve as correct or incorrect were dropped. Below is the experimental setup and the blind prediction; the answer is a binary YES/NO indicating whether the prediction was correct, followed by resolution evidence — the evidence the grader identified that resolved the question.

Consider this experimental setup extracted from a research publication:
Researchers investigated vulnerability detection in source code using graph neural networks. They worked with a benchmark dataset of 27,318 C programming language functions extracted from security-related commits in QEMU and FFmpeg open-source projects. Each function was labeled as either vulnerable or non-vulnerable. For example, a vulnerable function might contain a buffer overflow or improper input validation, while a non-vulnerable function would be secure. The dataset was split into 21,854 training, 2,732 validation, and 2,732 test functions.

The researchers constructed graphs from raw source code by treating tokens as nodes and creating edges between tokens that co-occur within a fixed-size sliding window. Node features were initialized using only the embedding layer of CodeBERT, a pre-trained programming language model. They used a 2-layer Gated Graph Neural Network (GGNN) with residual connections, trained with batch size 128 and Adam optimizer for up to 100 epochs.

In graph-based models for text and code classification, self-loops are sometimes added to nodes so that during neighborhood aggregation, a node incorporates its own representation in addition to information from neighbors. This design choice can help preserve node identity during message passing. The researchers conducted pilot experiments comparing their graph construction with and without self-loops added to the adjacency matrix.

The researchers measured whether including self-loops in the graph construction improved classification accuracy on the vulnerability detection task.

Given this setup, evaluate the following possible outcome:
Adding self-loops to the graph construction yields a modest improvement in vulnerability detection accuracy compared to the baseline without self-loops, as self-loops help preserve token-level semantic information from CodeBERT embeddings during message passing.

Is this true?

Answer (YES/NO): NO